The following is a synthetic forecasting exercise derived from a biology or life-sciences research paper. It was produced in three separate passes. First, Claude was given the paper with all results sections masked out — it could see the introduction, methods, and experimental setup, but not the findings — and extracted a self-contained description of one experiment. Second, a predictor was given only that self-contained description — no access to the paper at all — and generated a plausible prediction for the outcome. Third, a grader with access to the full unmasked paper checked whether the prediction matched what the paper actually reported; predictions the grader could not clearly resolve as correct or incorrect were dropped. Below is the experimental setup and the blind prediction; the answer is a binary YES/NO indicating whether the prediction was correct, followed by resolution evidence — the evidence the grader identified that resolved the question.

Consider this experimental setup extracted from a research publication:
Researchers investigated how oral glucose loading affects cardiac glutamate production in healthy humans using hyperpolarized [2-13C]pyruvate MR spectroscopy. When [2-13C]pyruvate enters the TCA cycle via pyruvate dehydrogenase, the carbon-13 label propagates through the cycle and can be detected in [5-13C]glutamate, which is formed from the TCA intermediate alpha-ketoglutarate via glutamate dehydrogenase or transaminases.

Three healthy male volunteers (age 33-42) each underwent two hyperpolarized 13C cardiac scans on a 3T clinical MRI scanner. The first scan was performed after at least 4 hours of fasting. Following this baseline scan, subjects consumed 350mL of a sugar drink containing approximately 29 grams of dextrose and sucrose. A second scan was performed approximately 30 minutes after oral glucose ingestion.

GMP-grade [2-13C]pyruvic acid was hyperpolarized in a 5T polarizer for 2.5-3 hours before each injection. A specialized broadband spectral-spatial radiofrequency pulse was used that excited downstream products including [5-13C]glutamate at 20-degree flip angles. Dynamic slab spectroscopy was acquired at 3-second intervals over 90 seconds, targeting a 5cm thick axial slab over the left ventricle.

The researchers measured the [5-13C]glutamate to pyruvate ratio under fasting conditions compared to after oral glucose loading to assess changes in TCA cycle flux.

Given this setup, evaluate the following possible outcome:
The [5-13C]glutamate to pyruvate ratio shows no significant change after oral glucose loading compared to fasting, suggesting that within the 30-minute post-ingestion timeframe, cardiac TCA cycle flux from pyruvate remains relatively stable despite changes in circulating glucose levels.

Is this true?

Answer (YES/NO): NO